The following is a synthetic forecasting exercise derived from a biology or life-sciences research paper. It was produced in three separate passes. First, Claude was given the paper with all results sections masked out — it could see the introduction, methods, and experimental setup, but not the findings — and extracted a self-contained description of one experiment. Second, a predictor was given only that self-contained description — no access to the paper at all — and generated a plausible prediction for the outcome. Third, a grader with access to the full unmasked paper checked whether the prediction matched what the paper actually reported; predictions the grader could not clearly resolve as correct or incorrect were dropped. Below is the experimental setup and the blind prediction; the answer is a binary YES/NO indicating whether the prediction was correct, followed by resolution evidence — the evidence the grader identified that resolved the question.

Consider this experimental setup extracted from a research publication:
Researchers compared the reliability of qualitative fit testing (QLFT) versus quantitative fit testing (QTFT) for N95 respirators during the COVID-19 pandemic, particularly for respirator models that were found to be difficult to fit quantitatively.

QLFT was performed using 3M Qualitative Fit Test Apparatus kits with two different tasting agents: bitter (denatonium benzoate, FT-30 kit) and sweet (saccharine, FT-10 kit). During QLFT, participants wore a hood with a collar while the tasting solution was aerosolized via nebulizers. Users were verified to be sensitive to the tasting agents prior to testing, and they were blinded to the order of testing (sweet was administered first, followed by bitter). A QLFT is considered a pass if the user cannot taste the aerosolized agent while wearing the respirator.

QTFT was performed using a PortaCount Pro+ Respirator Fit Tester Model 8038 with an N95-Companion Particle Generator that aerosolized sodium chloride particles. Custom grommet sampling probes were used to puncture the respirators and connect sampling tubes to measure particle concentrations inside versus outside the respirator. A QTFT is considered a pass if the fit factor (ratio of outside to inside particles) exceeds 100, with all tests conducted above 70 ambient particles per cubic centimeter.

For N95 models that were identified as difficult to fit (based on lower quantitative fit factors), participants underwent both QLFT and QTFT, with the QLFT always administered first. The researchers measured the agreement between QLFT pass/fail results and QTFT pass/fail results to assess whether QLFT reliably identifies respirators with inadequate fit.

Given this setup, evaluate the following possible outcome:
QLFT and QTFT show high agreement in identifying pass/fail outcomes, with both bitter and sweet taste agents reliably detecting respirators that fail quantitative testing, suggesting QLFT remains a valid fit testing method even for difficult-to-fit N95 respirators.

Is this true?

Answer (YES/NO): NO